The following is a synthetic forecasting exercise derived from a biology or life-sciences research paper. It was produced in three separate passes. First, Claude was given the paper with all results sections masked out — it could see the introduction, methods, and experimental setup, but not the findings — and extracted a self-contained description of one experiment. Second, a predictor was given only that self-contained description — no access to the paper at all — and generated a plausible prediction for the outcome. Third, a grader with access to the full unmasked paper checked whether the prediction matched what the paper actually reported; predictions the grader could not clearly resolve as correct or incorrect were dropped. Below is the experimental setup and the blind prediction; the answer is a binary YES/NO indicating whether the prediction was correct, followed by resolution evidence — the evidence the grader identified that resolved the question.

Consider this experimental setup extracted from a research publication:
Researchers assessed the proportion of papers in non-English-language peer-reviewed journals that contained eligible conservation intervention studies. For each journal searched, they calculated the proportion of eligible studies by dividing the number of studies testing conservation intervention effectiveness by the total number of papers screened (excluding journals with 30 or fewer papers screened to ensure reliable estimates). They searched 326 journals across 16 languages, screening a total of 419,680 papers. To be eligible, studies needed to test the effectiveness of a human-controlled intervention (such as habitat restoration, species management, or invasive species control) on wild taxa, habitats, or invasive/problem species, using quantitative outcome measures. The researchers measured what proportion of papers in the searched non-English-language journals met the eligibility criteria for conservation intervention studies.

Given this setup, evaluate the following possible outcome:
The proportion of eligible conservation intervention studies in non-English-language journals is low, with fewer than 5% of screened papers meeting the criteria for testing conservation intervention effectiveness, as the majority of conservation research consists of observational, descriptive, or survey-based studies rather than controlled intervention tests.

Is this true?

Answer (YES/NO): YES